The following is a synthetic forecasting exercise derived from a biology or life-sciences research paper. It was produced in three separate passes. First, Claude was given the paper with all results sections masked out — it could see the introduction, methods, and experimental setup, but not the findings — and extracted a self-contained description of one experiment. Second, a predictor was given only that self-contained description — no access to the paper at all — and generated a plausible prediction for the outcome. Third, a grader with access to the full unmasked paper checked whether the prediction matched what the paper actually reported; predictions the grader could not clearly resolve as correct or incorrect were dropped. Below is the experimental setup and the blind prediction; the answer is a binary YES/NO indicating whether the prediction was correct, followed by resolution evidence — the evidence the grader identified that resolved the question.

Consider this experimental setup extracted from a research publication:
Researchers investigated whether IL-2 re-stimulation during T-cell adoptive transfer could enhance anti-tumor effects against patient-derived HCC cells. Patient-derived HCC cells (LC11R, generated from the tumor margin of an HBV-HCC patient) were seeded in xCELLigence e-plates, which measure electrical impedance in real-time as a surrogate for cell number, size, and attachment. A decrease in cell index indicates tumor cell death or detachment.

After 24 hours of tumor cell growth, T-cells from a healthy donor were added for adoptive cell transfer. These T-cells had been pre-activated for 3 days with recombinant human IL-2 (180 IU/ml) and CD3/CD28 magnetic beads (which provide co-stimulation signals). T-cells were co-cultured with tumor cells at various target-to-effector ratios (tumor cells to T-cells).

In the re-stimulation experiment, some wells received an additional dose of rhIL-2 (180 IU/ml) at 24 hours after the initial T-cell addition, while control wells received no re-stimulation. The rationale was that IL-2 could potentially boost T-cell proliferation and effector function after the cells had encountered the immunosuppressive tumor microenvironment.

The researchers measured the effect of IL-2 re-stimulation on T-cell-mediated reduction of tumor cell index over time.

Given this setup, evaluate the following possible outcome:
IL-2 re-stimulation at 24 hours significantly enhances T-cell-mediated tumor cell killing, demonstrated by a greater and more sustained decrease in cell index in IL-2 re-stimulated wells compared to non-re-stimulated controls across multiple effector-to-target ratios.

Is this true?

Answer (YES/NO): NO